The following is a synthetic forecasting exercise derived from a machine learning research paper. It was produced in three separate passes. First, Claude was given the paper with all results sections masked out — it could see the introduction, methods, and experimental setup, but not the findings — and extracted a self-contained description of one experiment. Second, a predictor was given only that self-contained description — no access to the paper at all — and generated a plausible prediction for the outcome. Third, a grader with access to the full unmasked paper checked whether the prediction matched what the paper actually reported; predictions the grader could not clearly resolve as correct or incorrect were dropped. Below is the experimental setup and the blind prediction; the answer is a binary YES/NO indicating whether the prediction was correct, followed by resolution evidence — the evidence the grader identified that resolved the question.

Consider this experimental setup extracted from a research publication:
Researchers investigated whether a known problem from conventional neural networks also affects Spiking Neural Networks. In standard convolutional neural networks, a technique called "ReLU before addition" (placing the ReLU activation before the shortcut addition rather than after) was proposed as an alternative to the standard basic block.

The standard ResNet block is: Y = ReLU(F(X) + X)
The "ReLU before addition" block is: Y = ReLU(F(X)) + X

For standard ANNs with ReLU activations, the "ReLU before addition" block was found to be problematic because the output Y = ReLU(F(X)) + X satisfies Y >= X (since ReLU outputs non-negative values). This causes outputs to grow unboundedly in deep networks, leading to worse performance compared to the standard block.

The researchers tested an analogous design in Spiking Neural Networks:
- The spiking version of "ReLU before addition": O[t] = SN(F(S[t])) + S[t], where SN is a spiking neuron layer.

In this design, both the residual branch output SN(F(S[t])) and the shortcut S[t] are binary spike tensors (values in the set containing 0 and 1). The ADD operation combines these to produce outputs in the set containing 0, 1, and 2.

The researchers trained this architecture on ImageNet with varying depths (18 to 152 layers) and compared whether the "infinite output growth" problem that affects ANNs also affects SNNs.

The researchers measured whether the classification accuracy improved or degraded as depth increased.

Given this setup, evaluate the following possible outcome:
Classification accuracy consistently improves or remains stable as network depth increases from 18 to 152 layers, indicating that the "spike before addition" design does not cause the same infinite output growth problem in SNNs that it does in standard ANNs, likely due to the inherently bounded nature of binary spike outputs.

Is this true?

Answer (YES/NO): YES